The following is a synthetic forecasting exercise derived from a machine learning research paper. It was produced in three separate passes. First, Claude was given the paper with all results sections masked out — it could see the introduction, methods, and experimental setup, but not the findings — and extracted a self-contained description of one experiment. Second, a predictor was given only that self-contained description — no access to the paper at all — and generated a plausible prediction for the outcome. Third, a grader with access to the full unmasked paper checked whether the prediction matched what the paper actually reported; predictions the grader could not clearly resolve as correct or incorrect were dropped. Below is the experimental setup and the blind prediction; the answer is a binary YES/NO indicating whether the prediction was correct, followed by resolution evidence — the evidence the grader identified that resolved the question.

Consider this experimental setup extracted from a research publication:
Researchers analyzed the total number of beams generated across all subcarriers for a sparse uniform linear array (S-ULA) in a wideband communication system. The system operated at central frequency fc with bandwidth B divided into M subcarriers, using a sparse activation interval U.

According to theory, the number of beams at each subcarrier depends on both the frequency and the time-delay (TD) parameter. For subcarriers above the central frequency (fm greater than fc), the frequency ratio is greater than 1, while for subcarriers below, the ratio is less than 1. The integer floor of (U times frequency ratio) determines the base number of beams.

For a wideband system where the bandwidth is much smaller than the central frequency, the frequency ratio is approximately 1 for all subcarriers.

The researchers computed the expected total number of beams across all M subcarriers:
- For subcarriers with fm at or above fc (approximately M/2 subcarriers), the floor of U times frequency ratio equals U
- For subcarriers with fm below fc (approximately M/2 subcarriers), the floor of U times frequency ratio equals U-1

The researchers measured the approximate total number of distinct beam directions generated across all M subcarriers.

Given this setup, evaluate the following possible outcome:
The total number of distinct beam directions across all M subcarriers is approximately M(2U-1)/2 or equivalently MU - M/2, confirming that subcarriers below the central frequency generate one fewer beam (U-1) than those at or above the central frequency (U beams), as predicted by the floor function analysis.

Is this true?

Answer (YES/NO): NO